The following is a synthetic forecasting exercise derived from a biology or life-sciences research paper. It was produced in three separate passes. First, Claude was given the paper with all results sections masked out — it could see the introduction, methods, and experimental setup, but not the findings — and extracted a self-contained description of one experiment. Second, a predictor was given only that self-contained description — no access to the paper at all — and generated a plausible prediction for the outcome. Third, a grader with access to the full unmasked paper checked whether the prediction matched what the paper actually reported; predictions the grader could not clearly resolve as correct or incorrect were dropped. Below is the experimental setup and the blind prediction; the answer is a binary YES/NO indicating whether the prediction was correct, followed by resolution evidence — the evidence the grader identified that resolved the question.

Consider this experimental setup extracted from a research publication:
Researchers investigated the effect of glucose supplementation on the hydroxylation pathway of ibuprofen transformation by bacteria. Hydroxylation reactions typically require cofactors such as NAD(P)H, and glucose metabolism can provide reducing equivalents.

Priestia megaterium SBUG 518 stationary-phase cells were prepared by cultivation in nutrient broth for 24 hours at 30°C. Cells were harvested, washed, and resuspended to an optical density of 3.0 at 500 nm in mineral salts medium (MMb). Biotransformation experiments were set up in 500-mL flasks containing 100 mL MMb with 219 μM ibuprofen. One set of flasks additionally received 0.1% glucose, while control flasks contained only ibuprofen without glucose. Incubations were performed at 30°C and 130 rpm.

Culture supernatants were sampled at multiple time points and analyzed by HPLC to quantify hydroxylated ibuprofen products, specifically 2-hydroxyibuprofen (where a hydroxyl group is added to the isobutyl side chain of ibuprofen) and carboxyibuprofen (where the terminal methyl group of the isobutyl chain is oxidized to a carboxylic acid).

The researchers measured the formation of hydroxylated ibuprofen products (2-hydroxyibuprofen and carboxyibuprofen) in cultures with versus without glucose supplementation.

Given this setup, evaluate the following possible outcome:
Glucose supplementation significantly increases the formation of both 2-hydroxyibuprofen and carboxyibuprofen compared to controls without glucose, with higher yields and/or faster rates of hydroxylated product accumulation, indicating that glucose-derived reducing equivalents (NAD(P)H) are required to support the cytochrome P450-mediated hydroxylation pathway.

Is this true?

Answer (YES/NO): NO